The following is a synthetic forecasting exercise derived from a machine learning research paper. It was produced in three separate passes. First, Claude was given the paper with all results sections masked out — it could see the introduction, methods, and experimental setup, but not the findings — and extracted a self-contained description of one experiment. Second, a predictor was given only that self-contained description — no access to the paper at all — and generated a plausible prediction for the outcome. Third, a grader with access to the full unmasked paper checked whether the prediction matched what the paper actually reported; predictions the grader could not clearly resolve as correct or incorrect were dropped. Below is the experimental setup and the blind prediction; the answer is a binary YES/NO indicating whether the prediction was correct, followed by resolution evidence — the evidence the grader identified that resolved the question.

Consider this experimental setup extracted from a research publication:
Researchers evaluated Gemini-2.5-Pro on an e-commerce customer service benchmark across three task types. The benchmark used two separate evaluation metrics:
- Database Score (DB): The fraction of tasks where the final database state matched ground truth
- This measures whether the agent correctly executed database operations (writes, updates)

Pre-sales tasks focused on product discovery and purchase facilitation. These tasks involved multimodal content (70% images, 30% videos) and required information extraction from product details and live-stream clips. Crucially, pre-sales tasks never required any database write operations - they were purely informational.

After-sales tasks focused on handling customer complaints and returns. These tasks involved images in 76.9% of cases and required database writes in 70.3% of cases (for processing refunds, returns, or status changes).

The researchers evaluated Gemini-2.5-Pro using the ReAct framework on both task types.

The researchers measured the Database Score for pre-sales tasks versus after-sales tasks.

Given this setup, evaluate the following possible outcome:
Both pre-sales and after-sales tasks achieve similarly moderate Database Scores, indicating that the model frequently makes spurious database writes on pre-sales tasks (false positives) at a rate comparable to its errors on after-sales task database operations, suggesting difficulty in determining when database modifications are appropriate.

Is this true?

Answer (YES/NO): NO